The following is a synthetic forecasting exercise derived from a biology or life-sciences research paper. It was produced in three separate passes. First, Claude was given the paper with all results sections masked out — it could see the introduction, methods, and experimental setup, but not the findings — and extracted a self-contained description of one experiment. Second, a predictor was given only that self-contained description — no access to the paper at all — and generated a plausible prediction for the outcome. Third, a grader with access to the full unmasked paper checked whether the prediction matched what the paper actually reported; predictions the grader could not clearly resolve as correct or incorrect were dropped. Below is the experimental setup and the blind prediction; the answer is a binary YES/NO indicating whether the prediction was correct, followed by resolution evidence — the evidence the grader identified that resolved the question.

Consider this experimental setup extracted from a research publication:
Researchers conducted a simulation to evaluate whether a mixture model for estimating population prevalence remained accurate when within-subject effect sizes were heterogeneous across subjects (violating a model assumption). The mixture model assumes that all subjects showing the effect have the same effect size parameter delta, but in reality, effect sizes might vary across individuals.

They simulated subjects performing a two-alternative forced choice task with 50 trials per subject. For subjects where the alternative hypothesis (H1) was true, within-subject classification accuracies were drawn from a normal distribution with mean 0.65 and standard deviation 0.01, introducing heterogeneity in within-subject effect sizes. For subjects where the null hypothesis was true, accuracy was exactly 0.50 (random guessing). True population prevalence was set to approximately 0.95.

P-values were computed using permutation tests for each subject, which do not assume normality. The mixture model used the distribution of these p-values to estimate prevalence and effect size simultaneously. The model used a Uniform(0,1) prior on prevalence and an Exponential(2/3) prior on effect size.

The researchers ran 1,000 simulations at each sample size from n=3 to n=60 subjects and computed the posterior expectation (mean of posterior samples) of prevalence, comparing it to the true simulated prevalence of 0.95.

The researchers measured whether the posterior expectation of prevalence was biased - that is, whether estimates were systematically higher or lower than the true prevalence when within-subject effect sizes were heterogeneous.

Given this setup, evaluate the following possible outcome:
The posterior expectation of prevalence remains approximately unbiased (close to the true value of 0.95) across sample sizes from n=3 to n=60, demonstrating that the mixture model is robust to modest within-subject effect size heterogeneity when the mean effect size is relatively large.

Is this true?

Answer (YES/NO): NO